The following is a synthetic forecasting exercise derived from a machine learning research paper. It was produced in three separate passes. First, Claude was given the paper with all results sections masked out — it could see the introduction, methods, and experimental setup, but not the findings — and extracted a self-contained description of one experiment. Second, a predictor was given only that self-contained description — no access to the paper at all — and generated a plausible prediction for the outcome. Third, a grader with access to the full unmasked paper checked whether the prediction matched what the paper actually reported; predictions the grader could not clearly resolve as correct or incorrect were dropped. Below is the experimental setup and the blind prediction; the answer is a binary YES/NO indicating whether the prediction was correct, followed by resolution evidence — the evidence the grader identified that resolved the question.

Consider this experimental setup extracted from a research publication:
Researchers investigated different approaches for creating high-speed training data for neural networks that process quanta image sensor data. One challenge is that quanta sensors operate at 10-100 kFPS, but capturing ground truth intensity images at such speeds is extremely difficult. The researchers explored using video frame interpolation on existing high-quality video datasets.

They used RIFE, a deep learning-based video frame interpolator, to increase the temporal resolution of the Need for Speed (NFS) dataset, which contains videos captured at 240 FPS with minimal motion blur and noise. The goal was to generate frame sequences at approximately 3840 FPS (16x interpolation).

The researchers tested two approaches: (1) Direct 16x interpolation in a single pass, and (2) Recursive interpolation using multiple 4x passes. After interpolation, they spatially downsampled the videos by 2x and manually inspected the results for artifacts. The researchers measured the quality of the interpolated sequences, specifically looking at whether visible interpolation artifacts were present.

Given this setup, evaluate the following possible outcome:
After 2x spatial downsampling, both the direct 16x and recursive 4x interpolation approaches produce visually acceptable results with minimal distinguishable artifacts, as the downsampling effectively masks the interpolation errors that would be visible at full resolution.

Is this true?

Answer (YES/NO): NO